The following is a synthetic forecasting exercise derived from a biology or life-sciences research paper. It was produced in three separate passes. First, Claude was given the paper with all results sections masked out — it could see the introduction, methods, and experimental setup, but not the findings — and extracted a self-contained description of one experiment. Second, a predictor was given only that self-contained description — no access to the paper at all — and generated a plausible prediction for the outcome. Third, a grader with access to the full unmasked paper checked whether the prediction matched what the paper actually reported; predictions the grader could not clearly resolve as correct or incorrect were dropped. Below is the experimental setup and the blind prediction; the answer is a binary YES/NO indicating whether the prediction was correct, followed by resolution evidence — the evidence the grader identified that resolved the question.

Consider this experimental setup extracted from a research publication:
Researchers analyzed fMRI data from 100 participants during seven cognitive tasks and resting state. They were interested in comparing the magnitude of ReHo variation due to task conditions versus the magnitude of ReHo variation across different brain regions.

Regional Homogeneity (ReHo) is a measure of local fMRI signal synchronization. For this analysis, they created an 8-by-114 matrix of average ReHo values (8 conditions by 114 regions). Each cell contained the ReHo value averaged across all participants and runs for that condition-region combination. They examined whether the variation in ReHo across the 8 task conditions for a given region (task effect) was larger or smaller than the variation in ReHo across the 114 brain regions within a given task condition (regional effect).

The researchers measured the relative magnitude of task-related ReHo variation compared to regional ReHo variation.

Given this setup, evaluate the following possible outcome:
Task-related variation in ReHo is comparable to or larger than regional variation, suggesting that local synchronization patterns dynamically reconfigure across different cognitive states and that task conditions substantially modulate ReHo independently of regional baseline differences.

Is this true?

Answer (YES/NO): NO